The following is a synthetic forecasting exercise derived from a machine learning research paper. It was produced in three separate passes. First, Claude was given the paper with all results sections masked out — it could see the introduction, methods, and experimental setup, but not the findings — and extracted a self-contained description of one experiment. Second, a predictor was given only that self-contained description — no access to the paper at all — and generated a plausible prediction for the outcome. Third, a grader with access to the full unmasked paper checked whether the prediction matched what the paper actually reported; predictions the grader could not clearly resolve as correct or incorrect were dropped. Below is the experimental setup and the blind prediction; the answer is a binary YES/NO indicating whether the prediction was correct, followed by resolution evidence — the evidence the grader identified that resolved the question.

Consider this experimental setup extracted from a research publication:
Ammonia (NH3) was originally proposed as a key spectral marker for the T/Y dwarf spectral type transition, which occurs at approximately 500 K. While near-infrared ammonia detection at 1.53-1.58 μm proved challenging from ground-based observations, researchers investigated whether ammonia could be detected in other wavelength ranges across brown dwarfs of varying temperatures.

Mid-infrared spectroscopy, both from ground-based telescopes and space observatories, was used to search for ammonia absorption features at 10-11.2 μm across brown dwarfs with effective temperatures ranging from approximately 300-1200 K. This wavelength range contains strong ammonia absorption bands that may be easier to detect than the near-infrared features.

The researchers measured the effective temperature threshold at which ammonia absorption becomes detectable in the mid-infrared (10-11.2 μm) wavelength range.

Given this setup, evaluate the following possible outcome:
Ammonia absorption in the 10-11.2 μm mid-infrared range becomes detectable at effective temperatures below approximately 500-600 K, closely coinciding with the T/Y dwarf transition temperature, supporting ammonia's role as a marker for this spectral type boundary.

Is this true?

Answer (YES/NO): NO